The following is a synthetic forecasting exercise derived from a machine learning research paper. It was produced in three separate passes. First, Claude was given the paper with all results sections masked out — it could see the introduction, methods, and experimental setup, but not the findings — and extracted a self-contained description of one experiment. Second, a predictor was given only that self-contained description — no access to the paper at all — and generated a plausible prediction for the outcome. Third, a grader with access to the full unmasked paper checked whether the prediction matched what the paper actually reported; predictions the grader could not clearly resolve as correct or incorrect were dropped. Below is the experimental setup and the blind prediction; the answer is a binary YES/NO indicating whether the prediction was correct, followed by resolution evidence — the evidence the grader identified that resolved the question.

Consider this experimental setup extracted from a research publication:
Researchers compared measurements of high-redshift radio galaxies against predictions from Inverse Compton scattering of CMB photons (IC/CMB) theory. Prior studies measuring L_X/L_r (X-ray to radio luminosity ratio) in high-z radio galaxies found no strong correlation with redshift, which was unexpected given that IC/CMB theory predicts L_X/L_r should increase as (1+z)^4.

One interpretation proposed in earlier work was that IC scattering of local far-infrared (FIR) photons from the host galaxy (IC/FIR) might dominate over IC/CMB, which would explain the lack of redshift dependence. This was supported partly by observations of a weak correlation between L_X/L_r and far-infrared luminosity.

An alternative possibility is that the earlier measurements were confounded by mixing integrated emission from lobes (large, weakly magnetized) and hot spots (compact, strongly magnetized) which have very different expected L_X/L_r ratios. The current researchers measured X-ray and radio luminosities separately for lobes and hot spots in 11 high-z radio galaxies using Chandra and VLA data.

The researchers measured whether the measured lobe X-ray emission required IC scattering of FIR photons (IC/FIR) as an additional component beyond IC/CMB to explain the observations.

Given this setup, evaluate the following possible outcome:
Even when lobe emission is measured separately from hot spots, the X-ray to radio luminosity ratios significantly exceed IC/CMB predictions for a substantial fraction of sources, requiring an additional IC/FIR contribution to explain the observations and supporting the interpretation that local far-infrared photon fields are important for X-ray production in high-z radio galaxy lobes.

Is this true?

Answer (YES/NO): NO